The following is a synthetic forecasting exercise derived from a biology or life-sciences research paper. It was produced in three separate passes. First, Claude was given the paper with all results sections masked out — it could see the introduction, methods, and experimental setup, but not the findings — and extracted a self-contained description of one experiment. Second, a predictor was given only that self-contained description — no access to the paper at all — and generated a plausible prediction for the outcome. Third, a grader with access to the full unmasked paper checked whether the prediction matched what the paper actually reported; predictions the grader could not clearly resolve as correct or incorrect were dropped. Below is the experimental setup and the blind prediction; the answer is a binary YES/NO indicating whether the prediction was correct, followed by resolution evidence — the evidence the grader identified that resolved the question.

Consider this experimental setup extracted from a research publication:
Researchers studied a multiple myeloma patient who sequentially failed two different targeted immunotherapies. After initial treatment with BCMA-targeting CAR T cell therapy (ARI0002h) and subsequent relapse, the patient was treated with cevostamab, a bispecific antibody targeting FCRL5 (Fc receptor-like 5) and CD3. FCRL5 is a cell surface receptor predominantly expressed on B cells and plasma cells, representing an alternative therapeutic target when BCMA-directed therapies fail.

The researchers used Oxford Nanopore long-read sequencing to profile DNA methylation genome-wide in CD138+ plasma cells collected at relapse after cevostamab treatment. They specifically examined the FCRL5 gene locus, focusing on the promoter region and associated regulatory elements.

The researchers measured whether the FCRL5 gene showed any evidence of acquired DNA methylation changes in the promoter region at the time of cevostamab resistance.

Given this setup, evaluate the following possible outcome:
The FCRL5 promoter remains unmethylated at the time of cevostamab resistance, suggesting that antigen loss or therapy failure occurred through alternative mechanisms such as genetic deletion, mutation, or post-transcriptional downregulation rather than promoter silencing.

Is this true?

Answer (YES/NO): NO